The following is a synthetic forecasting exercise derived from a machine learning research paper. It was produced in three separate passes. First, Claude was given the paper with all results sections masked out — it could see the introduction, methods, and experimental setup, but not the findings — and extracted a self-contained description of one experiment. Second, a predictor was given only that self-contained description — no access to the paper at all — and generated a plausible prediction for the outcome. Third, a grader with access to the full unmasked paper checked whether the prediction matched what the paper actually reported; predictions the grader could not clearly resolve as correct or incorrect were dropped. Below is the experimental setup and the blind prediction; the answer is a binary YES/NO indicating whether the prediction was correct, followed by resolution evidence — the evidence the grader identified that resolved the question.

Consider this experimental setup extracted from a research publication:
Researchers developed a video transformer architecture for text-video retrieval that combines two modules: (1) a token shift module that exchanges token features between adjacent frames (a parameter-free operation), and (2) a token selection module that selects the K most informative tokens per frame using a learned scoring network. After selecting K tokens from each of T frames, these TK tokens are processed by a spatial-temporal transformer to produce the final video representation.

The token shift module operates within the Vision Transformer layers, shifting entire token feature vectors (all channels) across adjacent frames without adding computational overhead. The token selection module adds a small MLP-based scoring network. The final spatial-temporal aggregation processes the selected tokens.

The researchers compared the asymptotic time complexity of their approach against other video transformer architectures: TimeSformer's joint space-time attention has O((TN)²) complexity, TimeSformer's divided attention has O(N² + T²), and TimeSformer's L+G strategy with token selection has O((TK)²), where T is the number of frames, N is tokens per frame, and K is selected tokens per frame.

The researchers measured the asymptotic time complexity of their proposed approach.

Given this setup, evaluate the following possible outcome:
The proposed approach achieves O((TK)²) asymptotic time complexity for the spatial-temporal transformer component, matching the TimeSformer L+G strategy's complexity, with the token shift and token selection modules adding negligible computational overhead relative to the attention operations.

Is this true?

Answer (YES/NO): NO